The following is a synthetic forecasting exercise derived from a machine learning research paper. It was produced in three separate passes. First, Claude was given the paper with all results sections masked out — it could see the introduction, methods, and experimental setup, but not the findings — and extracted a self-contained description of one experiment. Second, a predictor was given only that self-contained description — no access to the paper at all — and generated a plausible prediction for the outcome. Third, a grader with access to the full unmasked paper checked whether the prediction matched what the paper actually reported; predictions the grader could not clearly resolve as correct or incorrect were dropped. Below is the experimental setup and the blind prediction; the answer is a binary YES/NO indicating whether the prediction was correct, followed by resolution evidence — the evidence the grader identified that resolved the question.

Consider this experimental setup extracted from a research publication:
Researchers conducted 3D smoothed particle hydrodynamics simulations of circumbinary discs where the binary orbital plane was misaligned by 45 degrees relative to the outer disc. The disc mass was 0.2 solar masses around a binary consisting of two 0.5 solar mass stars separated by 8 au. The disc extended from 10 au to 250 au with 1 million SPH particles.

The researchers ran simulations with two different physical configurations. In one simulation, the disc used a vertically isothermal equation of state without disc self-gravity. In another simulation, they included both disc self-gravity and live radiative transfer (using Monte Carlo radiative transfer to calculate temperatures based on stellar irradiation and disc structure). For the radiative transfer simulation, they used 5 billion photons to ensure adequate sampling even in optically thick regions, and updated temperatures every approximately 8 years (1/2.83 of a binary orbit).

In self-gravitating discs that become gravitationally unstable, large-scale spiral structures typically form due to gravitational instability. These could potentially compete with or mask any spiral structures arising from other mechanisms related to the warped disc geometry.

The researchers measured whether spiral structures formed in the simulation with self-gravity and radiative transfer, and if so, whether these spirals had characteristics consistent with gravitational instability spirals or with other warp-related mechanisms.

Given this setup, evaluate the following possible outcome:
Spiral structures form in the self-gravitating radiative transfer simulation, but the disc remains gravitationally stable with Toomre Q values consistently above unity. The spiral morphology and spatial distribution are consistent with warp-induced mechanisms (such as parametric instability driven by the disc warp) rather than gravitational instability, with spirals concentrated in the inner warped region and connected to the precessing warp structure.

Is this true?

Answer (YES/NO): NO